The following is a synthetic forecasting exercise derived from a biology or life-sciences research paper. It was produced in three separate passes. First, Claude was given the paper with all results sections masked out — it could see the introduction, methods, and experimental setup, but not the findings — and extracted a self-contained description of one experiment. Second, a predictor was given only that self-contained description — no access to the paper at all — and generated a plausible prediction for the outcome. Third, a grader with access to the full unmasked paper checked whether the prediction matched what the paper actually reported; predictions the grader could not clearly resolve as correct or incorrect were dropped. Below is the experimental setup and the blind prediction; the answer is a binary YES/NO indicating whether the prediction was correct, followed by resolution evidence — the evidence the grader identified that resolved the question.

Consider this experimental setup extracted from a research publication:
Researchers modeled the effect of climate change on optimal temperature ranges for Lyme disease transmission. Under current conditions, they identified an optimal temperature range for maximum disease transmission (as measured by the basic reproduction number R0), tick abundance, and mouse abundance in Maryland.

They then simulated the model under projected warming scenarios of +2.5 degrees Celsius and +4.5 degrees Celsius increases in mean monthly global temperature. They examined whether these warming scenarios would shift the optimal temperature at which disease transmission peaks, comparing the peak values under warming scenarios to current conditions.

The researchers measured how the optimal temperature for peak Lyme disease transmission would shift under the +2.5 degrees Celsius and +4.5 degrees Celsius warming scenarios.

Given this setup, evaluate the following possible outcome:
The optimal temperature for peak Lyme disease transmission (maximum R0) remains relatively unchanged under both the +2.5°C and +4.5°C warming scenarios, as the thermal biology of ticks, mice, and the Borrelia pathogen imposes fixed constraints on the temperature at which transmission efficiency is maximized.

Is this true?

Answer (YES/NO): NO